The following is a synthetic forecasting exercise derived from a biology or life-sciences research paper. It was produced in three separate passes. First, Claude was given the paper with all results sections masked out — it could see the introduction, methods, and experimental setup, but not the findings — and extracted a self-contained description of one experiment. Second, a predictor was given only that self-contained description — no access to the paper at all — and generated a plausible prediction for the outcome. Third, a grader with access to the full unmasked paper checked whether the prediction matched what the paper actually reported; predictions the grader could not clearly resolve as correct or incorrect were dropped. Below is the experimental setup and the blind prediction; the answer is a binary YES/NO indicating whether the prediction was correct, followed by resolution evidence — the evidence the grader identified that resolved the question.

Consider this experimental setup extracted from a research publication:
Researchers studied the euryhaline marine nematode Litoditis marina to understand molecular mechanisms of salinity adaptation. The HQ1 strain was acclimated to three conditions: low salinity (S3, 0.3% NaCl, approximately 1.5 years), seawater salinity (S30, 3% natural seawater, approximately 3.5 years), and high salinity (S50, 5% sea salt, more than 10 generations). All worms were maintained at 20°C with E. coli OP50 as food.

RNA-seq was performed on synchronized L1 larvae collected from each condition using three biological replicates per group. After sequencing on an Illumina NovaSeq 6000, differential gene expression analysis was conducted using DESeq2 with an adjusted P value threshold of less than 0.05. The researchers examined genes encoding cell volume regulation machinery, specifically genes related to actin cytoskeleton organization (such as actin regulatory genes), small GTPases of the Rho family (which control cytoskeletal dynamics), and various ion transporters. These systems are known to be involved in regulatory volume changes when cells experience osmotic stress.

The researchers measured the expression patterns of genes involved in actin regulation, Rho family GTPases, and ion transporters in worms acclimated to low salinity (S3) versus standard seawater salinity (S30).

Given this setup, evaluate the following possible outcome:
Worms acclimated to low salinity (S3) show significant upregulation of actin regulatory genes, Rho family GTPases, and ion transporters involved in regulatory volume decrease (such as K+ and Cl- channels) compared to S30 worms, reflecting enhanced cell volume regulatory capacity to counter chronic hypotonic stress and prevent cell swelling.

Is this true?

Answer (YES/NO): YES